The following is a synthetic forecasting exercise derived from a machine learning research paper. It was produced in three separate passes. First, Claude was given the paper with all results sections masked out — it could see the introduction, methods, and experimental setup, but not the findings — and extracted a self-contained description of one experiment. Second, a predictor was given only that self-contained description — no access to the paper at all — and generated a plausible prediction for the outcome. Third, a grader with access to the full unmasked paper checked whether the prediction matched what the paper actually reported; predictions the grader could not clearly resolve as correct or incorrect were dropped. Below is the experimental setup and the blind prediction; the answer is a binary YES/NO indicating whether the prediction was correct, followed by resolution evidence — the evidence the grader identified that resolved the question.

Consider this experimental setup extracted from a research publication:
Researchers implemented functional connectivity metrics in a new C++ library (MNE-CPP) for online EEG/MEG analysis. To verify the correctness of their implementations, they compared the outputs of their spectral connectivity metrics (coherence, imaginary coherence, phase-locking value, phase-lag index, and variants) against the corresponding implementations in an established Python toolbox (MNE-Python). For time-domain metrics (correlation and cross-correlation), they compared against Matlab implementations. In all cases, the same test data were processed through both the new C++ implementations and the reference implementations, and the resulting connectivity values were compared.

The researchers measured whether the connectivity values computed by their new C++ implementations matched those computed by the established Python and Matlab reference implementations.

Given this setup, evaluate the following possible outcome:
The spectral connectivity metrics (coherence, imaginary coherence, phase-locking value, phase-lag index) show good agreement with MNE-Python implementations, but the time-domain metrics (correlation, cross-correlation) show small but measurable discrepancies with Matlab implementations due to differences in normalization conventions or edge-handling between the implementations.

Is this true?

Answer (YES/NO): NO